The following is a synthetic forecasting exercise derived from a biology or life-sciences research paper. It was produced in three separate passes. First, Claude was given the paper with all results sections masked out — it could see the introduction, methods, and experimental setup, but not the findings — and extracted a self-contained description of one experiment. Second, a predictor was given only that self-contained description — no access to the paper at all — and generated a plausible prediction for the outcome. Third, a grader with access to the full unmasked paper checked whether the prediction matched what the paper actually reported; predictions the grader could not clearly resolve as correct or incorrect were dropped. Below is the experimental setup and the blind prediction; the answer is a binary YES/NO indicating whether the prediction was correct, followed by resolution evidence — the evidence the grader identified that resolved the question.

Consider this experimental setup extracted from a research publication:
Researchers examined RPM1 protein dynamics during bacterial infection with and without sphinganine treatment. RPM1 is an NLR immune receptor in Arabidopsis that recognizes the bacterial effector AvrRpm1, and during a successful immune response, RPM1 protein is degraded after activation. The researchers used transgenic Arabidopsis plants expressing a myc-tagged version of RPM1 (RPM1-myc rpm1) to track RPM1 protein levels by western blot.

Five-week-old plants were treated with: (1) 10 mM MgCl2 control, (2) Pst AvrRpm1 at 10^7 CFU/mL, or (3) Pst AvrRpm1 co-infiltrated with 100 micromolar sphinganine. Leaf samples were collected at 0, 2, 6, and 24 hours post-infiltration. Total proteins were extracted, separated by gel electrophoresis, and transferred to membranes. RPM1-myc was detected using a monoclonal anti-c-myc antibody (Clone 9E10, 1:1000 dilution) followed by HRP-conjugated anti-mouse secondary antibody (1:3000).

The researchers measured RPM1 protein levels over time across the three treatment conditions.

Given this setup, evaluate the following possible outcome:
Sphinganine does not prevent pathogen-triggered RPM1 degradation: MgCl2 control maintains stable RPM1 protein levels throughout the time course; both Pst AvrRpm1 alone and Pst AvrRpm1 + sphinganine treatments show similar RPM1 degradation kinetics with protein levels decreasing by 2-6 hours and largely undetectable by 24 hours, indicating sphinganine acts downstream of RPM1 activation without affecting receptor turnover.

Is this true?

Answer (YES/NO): NO